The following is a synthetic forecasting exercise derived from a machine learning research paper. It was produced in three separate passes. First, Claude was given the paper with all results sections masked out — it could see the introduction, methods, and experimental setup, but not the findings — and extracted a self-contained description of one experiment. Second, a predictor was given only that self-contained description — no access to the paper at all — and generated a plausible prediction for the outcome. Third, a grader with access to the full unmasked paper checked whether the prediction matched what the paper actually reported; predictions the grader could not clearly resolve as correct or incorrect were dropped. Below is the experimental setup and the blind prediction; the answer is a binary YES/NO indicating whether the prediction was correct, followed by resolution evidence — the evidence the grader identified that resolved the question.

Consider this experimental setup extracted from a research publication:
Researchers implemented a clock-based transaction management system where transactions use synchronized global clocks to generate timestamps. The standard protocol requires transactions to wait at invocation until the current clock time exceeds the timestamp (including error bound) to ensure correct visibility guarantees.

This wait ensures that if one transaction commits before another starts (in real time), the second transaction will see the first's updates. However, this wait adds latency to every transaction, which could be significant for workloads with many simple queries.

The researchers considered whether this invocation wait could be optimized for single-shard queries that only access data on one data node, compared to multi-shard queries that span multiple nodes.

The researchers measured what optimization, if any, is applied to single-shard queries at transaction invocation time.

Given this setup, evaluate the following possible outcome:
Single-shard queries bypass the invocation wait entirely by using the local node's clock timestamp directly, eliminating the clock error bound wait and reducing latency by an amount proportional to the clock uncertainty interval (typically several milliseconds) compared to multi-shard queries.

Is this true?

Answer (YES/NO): NO